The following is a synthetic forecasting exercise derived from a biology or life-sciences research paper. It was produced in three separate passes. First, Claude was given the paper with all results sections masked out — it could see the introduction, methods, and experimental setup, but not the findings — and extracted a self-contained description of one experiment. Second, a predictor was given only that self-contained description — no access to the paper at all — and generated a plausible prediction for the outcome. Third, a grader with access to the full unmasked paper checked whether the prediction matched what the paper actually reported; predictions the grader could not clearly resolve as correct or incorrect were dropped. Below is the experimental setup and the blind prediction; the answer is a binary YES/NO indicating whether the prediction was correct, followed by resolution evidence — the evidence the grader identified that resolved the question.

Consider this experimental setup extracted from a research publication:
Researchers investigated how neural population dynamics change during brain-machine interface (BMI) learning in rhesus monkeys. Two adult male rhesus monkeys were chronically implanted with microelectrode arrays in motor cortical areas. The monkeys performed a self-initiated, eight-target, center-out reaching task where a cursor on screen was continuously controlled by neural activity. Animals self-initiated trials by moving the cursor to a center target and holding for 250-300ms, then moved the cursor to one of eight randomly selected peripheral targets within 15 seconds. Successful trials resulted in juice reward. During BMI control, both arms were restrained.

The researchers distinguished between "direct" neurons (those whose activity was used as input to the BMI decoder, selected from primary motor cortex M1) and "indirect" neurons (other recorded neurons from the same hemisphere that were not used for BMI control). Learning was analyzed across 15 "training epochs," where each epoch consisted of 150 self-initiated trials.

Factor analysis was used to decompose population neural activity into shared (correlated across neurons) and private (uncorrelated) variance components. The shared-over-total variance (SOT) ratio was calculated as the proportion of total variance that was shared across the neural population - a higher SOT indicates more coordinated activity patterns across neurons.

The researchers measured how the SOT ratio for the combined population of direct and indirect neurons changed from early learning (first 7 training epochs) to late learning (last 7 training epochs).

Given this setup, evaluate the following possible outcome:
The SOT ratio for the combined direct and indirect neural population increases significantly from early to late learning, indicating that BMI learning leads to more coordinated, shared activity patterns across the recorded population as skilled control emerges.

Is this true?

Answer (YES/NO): YES